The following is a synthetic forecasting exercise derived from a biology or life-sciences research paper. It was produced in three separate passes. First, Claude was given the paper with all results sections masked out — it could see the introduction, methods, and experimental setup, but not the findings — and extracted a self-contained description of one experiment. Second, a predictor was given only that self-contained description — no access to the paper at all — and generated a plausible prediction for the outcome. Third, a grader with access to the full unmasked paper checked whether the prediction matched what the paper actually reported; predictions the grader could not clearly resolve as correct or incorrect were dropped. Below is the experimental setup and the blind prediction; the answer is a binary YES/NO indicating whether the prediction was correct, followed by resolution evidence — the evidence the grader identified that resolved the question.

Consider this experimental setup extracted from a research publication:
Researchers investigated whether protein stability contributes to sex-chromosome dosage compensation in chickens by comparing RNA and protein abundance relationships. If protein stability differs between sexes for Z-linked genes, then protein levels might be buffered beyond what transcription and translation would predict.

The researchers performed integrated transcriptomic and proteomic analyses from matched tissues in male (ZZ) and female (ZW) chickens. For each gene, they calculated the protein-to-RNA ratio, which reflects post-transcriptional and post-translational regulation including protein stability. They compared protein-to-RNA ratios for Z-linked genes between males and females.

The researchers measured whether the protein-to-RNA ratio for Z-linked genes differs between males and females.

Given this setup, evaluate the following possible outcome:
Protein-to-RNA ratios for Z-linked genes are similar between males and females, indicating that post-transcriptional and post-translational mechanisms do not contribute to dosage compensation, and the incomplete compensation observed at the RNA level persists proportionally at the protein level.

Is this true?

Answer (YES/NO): NO